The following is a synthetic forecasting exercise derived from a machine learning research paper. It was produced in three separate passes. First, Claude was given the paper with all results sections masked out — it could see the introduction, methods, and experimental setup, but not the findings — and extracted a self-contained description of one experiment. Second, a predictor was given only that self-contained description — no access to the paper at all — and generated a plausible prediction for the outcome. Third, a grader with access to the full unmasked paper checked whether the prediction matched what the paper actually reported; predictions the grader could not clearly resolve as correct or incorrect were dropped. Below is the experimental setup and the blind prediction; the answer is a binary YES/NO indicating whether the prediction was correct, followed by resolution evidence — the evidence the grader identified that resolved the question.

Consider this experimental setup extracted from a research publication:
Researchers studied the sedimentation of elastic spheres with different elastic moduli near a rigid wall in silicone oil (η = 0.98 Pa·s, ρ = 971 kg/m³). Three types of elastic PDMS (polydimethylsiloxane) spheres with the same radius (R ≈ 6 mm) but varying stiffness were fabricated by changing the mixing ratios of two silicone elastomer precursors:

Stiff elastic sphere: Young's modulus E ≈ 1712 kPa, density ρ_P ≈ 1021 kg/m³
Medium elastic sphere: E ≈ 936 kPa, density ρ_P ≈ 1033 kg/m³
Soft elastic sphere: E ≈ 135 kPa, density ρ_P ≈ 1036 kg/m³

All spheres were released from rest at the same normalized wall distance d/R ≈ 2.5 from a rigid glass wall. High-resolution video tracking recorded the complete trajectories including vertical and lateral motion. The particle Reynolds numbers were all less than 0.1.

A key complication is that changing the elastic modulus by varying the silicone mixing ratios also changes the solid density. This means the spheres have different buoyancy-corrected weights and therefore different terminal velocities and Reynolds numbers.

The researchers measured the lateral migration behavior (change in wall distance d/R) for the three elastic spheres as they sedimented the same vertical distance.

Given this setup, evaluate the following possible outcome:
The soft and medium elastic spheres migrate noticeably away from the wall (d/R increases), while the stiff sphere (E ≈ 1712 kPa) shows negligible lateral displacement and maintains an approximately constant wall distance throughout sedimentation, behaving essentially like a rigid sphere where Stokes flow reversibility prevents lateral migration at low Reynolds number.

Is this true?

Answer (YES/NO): NO